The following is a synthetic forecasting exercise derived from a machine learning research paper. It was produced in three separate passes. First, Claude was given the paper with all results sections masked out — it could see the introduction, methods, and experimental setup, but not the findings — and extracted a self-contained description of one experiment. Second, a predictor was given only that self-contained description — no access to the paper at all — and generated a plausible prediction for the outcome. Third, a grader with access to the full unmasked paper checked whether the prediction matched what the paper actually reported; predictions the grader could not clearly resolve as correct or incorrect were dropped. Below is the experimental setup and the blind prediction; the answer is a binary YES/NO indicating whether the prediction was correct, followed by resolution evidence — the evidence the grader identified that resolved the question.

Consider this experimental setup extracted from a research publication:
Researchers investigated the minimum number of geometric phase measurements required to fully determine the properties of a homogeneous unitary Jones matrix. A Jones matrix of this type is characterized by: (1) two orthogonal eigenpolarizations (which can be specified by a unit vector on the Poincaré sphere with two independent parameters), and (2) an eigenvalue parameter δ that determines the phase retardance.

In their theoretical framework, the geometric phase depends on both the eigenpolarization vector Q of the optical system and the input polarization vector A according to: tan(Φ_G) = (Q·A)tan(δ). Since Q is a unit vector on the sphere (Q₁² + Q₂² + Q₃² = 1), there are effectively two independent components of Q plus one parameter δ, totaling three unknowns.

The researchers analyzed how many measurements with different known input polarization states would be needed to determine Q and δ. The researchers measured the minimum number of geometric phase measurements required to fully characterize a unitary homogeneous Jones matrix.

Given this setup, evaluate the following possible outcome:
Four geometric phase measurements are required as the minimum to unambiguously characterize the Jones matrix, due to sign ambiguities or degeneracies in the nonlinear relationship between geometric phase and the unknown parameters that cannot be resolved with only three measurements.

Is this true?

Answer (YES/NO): NO